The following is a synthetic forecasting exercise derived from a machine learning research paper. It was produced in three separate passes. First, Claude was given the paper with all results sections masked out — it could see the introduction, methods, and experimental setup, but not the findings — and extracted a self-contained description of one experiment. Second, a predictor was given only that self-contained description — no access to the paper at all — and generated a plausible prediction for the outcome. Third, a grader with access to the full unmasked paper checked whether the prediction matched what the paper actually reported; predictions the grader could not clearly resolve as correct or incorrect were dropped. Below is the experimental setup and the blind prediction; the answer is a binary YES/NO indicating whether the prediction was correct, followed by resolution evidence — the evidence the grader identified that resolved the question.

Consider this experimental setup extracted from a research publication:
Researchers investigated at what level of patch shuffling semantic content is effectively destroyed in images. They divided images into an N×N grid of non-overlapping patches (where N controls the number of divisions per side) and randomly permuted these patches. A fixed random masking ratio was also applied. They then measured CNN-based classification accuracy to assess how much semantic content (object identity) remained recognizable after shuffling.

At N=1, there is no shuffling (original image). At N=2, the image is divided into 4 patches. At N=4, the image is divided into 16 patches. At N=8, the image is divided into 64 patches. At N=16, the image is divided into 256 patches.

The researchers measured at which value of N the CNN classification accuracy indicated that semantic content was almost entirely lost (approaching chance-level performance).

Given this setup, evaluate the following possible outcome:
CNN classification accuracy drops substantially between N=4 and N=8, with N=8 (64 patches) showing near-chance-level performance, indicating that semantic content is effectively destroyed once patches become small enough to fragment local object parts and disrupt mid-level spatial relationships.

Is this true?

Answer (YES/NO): YES